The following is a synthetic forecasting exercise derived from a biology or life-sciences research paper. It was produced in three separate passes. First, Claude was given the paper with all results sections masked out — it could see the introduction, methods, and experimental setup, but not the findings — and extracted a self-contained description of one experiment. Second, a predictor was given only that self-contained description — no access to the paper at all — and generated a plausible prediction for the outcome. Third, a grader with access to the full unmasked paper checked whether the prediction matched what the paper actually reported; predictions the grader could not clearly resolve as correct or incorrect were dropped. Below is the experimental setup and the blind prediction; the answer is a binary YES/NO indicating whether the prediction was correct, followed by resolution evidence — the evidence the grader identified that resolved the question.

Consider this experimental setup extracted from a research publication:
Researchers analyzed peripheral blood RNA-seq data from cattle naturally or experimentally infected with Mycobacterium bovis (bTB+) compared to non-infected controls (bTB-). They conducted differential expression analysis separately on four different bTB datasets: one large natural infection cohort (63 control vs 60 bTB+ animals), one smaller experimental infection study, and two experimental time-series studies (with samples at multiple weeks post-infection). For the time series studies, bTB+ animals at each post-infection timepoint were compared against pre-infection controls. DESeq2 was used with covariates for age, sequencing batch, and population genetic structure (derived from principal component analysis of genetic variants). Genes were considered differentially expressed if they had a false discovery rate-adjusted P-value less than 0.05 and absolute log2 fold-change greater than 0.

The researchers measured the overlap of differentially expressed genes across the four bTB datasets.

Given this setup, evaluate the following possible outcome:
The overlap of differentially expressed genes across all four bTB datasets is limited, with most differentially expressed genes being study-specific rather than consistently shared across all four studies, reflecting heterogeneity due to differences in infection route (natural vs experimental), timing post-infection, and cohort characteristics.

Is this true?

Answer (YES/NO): YES